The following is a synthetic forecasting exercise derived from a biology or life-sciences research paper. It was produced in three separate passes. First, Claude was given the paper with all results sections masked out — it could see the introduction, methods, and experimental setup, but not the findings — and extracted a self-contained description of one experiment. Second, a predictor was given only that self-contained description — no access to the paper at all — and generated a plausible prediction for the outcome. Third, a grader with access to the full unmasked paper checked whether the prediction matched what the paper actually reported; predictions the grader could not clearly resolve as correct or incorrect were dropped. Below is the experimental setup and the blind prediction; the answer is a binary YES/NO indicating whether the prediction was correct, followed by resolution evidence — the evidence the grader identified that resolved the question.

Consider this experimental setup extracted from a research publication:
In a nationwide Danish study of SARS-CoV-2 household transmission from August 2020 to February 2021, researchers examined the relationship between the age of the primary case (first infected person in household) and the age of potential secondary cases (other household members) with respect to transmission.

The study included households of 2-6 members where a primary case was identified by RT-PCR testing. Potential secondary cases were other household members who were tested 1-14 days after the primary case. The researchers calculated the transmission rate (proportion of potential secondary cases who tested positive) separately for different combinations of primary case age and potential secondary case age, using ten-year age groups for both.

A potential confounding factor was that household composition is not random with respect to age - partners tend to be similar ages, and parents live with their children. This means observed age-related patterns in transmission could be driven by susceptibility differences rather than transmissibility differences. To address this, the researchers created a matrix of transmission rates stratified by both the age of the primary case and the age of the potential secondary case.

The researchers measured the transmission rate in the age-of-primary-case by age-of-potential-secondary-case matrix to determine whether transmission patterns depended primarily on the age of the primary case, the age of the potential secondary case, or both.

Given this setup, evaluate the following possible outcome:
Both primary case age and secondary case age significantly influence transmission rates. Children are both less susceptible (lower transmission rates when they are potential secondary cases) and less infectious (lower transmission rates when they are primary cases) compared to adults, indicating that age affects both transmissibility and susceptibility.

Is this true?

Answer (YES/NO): NO